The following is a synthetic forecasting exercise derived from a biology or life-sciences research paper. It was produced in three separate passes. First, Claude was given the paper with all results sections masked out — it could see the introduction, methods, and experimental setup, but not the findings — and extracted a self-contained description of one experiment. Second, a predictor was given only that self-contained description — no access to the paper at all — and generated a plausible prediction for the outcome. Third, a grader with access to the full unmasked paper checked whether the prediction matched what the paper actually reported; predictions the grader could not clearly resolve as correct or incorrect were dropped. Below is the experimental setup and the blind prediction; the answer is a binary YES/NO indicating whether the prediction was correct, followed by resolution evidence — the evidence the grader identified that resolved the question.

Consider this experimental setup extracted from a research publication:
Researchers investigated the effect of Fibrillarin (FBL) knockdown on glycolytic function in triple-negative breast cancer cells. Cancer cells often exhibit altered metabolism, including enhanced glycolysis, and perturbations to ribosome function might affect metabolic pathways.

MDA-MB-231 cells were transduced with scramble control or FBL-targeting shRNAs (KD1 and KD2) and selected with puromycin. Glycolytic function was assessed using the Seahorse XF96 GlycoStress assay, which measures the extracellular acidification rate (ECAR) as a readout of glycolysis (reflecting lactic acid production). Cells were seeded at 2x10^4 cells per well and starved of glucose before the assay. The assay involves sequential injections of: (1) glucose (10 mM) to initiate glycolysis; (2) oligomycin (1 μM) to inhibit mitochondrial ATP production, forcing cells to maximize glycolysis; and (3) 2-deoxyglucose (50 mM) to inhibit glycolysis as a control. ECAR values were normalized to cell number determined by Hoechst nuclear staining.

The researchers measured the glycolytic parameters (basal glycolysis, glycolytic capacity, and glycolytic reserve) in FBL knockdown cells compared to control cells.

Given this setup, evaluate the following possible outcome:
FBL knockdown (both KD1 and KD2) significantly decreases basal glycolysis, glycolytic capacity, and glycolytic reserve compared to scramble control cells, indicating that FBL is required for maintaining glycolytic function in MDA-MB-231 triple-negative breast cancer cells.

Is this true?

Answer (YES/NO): YES